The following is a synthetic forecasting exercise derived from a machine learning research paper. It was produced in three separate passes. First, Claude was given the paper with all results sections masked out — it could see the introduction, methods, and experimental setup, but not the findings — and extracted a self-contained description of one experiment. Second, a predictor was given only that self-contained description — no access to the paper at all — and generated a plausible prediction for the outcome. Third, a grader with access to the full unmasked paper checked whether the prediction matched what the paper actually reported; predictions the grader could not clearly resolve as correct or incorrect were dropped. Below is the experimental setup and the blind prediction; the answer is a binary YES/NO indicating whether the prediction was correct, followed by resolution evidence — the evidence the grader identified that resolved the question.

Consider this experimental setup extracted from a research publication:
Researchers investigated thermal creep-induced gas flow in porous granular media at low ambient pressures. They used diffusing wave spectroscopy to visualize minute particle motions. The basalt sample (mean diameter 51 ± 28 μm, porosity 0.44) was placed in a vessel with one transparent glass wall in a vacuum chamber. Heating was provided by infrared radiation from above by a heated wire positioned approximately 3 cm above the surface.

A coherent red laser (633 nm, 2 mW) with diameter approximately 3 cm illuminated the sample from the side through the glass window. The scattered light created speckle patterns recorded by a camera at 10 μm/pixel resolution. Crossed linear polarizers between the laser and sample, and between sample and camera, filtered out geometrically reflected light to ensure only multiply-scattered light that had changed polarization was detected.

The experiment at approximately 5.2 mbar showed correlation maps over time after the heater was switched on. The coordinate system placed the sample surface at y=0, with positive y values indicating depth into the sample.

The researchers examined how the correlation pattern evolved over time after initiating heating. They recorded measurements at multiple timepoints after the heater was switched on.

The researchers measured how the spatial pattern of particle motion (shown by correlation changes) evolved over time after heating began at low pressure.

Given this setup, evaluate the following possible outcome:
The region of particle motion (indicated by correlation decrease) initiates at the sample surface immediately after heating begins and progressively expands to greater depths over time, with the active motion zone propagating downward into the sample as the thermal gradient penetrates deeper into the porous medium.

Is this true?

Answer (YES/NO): YES